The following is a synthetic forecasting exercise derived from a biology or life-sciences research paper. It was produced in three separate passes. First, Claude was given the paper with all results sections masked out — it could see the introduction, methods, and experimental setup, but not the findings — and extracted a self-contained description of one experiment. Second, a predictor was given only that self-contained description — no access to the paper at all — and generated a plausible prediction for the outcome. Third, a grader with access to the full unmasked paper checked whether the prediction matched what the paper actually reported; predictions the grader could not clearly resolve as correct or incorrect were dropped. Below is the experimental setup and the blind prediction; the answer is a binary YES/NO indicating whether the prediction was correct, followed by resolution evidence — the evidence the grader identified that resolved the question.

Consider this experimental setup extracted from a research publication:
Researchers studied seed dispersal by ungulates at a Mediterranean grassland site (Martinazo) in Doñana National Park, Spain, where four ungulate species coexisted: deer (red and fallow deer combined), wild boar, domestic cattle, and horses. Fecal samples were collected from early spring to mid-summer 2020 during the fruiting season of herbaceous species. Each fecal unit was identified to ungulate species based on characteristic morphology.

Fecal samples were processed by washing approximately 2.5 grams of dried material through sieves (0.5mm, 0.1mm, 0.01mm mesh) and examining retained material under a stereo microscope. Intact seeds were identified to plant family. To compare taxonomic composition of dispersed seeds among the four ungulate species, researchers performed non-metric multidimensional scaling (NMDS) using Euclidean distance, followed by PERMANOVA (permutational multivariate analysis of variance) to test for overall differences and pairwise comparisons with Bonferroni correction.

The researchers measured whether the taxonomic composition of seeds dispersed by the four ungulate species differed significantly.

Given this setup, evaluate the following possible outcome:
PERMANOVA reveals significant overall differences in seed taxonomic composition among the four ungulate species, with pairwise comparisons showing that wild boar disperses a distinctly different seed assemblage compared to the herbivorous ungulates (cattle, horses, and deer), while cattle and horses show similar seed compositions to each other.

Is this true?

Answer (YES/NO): NO